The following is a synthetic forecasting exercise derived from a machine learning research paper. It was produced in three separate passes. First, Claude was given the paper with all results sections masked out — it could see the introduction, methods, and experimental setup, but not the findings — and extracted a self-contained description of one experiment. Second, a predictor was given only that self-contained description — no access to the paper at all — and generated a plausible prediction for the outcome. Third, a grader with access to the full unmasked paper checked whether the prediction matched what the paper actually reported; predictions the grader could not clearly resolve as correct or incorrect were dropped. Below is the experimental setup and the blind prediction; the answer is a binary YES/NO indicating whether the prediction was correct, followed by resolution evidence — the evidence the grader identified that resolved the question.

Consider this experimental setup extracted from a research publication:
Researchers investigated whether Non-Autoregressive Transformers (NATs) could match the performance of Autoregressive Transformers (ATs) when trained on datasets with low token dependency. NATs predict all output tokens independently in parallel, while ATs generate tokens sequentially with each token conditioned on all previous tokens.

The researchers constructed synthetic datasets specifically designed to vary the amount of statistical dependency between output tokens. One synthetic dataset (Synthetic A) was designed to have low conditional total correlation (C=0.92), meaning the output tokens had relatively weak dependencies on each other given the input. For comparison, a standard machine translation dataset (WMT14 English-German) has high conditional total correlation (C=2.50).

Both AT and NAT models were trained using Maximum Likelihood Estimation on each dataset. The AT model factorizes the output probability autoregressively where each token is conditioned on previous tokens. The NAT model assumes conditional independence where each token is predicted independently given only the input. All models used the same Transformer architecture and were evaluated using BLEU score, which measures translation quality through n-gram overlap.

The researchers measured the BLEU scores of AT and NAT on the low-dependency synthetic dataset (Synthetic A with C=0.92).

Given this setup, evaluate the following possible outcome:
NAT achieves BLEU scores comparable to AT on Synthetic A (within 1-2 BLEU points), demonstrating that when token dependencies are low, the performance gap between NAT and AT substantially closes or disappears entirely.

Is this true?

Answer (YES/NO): YES